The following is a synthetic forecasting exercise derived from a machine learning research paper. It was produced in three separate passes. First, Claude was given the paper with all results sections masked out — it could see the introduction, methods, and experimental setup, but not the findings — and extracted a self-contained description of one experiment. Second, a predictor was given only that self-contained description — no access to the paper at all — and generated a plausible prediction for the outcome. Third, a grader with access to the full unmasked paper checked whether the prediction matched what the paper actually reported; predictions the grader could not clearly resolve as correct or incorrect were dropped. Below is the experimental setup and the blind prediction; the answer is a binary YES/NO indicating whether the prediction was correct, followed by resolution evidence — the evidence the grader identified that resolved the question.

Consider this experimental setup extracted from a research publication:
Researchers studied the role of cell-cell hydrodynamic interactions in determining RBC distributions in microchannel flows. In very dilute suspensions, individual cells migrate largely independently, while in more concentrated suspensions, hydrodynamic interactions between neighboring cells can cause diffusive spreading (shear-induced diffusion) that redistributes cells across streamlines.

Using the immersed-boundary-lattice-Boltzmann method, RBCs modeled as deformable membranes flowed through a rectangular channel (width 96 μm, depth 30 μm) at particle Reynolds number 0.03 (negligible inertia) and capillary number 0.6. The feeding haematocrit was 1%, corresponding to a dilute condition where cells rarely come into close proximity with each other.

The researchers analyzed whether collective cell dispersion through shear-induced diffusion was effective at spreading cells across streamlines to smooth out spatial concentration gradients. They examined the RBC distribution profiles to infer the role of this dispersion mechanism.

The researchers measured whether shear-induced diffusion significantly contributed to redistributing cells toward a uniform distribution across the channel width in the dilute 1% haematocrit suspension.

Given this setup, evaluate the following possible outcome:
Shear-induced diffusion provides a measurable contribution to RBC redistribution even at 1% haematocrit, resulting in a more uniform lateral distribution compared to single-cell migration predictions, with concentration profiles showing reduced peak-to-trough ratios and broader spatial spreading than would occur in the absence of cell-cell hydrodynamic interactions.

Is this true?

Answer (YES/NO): NO